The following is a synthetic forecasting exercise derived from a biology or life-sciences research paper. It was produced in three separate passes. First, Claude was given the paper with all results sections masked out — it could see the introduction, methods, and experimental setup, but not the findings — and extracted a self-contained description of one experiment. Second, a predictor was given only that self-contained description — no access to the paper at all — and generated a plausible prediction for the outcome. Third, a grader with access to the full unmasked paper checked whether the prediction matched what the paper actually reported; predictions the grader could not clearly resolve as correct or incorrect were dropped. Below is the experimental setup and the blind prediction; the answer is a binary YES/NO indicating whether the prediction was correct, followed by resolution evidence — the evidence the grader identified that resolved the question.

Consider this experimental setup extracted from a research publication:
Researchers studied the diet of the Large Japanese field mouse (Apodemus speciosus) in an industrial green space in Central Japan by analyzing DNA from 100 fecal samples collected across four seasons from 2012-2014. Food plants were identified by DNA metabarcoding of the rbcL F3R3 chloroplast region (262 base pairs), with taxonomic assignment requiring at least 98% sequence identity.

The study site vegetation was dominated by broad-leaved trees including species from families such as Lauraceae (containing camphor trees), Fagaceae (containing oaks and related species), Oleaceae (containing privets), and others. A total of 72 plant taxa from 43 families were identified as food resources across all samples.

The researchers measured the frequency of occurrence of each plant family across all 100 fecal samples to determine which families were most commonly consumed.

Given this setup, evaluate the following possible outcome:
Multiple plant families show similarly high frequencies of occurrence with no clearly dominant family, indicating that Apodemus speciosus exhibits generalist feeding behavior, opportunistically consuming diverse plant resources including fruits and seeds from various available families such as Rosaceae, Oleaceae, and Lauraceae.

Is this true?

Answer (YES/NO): NO